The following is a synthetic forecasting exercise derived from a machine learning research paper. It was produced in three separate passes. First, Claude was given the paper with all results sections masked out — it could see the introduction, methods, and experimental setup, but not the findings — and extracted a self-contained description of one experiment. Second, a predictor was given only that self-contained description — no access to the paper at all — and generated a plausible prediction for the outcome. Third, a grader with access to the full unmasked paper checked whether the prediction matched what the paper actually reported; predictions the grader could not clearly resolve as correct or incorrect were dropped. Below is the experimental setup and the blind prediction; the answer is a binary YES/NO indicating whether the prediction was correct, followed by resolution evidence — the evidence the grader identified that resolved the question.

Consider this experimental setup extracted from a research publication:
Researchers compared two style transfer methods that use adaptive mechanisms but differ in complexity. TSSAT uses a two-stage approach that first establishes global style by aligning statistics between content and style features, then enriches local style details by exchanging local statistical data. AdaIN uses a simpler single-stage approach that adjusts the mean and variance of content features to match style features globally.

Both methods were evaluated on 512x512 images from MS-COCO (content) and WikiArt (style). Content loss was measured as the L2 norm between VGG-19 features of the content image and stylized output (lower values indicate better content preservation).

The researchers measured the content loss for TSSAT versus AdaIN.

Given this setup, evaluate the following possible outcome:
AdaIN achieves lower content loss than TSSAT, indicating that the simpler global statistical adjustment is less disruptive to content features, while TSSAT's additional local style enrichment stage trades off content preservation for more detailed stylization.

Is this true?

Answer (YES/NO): YES